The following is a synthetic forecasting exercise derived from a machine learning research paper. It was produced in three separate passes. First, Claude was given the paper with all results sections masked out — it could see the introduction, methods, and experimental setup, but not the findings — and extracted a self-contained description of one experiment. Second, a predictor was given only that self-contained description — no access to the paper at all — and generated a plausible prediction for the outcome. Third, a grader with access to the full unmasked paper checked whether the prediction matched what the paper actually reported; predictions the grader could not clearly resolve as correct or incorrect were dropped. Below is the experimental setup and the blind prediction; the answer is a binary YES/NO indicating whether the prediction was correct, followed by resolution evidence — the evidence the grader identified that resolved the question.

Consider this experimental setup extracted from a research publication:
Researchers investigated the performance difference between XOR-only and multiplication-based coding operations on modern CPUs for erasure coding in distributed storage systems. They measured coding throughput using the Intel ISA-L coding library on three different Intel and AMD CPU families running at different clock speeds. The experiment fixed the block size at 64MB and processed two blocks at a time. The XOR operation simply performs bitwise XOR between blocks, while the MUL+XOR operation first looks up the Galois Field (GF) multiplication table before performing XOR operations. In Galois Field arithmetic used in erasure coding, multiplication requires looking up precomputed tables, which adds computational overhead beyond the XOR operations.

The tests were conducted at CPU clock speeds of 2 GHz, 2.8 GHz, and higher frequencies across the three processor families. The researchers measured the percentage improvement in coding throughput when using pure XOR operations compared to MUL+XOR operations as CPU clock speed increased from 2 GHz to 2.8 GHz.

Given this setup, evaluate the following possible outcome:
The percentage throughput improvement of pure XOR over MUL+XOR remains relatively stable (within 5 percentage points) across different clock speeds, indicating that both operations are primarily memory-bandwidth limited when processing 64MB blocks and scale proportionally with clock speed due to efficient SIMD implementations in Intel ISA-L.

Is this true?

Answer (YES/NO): NO